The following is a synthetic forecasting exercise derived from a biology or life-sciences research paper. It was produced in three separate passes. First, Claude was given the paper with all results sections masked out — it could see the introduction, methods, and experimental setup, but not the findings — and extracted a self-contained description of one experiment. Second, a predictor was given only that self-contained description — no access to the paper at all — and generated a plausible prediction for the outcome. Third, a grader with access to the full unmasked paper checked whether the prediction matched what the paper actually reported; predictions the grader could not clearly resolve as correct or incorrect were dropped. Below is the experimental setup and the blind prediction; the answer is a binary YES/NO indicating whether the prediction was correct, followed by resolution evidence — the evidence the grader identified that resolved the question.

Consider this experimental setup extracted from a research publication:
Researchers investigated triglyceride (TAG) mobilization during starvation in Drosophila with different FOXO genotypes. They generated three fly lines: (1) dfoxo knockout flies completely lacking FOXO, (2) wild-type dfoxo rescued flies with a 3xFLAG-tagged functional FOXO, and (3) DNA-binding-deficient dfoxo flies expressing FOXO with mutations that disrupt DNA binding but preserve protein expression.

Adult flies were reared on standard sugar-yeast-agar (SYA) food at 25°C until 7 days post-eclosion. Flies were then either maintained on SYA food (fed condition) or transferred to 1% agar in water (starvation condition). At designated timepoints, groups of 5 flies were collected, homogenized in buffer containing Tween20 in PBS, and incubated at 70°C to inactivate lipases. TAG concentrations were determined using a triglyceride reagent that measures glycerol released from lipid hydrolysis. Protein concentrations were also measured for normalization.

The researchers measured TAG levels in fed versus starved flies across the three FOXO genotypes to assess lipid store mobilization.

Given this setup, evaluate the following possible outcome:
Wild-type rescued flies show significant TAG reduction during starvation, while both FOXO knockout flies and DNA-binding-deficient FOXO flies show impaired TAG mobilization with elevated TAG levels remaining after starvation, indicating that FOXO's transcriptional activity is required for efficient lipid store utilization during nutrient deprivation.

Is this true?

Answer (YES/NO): NO